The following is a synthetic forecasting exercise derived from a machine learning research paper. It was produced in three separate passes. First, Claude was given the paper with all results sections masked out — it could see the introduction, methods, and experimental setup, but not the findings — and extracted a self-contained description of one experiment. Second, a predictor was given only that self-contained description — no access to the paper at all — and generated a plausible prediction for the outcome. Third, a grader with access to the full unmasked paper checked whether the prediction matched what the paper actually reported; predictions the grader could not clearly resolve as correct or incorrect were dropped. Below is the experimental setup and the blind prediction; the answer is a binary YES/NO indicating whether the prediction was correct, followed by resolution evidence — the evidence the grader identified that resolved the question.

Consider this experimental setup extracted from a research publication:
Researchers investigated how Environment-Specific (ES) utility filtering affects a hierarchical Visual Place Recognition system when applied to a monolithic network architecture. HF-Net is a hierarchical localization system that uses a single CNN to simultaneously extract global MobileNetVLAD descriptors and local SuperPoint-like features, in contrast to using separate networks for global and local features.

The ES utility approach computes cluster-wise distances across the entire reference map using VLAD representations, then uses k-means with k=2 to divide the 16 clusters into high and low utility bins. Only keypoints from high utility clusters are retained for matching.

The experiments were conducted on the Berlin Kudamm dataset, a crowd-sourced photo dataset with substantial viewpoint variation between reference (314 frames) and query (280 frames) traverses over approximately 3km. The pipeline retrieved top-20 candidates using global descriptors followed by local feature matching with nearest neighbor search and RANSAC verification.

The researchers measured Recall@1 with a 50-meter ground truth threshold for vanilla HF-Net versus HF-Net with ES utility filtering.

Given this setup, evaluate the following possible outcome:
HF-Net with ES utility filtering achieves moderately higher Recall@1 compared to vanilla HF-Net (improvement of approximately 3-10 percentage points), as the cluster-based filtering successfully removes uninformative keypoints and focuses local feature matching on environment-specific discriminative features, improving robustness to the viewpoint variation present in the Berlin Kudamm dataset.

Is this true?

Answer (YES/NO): NO